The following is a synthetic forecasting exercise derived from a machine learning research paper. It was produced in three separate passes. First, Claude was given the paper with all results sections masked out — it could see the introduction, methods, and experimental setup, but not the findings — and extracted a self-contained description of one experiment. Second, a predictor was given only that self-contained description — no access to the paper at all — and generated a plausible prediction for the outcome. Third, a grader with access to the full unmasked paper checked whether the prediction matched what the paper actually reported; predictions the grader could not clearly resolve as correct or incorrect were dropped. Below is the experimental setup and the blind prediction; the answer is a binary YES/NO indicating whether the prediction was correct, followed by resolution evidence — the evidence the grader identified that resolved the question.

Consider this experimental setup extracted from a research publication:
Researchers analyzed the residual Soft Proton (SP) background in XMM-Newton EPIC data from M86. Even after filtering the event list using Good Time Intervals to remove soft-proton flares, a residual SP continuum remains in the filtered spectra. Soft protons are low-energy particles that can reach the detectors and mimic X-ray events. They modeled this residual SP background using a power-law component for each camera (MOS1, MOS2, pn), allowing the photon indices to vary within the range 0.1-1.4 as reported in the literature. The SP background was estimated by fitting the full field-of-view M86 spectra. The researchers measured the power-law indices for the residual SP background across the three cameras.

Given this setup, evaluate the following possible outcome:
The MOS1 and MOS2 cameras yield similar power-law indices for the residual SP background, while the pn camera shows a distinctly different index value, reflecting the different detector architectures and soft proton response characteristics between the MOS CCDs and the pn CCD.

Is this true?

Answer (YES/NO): NO